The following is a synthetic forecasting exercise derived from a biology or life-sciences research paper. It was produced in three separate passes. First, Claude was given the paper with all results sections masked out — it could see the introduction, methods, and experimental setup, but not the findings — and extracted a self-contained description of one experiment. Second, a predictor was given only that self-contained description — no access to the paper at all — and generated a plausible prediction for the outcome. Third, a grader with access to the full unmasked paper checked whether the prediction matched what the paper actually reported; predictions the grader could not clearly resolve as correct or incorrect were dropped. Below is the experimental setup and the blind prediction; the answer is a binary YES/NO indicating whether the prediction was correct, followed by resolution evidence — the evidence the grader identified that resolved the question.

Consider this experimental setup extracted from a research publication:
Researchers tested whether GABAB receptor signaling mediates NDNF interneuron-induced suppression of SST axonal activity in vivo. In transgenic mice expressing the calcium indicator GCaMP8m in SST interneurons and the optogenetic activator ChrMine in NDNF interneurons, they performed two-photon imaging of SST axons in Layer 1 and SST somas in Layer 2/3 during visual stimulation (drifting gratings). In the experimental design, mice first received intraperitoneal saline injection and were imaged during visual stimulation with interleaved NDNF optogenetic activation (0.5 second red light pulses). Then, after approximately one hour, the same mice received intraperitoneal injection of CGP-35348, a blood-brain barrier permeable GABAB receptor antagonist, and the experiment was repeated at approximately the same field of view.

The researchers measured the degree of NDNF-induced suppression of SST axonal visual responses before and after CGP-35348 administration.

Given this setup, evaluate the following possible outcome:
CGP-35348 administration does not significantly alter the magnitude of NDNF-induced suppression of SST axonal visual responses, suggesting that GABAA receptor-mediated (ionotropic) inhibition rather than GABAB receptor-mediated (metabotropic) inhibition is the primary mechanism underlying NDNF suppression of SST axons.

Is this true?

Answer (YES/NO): NO